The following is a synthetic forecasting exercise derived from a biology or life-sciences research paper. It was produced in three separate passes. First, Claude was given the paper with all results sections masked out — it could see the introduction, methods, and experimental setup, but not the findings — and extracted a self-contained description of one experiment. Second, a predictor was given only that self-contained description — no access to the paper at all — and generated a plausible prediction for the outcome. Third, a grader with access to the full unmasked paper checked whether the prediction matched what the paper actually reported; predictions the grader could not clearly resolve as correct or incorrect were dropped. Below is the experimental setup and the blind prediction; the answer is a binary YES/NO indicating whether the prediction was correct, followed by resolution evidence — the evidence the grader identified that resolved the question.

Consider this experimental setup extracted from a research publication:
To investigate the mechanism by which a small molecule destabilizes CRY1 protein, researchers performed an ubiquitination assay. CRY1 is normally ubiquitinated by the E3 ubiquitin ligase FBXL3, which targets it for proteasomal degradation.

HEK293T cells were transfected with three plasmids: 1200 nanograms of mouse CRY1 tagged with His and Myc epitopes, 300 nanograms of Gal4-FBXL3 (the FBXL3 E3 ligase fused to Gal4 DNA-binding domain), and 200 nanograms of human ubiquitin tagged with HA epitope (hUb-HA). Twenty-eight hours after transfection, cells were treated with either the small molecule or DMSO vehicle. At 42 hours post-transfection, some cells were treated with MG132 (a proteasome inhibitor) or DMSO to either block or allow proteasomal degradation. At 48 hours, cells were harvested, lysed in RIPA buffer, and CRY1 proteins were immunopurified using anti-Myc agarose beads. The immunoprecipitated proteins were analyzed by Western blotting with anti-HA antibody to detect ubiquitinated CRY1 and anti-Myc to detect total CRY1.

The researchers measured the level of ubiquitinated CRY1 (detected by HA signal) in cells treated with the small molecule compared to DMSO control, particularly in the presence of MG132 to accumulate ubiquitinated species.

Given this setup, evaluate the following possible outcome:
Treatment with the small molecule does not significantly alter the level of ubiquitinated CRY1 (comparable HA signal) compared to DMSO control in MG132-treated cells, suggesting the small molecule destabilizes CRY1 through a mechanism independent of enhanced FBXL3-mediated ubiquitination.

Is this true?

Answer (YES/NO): NO